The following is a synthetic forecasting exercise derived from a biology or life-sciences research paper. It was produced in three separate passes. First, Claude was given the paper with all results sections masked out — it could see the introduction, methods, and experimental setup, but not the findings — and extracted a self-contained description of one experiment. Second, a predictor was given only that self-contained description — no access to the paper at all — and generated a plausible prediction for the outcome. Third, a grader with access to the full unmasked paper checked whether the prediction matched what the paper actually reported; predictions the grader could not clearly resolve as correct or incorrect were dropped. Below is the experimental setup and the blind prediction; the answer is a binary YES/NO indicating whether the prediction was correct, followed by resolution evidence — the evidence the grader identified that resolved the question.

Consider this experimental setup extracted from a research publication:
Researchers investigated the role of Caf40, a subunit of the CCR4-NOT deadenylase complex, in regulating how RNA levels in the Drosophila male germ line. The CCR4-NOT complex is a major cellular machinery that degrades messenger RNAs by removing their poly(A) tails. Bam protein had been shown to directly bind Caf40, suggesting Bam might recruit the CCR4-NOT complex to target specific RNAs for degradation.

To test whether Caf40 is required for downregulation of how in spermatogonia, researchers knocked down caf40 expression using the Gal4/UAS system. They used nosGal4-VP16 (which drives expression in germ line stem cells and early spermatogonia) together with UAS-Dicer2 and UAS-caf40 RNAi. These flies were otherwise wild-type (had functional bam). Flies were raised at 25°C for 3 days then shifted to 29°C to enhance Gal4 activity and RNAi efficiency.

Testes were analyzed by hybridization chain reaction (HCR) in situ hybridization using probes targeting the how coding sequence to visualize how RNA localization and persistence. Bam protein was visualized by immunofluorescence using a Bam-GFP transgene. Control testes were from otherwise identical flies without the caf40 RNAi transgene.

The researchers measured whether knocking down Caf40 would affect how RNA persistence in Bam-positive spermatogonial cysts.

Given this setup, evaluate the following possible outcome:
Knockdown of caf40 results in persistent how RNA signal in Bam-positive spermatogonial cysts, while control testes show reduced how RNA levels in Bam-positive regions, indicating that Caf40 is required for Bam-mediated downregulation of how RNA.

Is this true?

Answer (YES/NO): YES